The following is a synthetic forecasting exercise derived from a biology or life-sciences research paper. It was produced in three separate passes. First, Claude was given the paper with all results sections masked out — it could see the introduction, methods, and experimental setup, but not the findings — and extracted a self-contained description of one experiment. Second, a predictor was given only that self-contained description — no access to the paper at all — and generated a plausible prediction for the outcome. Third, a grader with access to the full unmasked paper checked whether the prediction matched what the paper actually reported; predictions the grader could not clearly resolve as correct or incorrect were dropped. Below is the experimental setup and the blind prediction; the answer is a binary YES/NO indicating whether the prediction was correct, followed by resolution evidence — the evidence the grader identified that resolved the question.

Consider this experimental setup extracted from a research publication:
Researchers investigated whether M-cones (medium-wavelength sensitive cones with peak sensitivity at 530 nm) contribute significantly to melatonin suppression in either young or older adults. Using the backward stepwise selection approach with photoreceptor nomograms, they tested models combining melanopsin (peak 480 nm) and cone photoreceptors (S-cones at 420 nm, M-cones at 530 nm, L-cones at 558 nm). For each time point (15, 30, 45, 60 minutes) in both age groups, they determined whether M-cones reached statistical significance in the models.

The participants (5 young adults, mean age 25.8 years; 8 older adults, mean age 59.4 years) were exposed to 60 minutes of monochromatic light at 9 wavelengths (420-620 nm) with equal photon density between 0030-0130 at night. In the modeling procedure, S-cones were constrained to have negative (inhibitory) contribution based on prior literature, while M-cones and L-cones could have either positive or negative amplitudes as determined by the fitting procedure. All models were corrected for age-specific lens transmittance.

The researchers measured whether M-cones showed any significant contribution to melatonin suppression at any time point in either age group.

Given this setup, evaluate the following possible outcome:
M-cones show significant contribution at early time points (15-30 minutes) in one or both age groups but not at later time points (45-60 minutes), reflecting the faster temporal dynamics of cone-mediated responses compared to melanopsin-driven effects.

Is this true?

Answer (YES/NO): NO